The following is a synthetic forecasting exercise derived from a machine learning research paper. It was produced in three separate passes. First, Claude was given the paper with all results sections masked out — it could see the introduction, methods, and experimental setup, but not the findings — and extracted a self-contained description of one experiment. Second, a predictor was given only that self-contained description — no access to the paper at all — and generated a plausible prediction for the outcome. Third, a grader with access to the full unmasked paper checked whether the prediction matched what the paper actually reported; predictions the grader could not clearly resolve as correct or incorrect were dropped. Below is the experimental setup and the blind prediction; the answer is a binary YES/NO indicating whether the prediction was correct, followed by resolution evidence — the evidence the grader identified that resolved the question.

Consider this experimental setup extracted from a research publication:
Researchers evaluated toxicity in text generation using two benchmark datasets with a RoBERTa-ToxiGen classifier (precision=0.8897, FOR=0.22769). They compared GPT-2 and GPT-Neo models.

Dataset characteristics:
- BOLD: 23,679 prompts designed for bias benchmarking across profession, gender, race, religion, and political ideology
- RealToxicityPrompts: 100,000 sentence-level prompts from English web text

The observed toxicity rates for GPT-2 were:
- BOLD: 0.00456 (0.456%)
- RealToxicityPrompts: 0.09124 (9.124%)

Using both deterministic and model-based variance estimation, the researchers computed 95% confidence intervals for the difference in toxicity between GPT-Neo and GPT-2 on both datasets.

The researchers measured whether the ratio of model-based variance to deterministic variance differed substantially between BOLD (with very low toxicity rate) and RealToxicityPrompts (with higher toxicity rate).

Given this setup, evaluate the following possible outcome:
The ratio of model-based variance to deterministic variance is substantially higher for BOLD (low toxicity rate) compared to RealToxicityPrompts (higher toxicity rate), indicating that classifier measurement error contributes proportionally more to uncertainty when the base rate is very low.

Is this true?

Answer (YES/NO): YES